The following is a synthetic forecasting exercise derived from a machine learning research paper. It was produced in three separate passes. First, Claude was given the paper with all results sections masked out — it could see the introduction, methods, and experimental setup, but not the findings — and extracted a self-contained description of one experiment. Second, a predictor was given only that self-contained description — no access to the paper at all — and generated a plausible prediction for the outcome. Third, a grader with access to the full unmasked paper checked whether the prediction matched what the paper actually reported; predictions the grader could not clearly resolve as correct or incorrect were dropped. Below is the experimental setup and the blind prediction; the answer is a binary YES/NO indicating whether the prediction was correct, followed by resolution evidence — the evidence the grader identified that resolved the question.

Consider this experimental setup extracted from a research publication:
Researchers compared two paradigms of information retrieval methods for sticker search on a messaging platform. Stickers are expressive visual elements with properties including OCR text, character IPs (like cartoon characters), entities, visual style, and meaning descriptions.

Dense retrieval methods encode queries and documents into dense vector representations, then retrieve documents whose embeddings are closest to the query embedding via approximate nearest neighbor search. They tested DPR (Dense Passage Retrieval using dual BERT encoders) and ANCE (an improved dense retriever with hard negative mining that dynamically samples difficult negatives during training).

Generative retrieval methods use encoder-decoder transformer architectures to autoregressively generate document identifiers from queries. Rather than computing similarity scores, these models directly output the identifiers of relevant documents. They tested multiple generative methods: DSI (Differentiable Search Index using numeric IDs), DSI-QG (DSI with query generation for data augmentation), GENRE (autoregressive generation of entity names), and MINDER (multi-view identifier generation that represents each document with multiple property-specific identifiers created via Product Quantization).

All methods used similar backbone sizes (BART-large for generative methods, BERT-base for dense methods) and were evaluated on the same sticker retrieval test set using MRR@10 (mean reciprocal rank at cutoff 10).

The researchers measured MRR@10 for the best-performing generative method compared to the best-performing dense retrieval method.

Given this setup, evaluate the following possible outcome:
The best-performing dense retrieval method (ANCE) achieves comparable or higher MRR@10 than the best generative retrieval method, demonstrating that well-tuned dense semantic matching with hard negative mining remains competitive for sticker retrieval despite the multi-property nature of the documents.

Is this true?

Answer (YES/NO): NO